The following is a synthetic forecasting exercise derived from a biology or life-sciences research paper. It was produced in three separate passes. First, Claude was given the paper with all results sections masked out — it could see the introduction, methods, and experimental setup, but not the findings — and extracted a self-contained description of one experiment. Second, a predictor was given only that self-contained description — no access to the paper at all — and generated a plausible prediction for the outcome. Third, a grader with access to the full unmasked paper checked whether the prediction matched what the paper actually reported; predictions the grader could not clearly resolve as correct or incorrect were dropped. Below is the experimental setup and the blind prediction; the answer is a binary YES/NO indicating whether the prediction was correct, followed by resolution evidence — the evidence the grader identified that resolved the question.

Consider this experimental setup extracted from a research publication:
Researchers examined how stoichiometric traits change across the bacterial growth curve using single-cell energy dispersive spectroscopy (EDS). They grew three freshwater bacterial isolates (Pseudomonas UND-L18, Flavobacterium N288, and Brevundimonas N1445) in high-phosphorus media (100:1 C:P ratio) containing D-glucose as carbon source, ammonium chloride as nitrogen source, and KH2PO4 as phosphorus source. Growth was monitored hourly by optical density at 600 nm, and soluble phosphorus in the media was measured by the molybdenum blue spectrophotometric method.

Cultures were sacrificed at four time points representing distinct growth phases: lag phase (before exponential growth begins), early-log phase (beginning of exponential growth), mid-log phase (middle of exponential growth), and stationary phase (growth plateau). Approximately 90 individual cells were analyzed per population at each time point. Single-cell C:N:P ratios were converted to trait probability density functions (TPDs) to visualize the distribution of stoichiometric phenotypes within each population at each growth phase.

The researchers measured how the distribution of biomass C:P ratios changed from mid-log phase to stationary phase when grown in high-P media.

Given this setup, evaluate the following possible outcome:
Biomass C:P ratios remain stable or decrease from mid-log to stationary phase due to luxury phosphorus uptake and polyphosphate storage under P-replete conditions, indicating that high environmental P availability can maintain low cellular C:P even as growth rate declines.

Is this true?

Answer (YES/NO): NO